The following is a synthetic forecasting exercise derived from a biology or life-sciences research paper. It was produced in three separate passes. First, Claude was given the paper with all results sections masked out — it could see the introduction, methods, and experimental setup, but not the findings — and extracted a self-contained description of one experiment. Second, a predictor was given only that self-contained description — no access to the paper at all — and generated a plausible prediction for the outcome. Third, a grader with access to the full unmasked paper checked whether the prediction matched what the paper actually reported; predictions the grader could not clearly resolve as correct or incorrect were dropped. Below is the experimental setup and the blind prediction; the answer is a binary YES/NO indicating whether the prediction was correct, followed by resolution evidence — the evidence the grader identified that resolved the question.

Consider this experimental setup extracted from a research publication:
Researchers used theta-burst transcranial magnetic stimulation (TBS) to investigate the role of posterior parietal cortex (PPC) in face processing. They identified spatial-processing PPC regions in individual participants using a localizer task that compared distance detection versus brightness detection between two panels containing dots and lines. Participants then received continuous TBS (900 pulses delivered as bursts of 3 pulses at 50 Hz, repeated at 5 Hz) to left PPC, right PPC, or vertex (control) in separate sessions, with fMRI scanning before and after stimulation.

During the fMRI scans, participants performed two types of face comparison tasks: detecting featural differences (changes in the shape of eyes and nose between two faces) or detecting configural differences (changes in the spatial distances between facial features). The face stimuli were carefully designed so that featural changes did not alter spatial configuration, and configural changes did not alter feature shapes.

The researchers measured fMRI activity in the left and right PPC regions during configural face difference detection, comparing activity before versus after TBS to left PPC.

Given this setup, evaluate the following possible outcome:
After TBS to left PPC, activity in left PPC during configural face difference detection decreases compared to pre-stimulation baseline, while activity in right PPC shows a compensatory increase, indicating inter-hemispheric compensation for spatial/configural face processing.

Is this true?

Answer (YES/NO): NO